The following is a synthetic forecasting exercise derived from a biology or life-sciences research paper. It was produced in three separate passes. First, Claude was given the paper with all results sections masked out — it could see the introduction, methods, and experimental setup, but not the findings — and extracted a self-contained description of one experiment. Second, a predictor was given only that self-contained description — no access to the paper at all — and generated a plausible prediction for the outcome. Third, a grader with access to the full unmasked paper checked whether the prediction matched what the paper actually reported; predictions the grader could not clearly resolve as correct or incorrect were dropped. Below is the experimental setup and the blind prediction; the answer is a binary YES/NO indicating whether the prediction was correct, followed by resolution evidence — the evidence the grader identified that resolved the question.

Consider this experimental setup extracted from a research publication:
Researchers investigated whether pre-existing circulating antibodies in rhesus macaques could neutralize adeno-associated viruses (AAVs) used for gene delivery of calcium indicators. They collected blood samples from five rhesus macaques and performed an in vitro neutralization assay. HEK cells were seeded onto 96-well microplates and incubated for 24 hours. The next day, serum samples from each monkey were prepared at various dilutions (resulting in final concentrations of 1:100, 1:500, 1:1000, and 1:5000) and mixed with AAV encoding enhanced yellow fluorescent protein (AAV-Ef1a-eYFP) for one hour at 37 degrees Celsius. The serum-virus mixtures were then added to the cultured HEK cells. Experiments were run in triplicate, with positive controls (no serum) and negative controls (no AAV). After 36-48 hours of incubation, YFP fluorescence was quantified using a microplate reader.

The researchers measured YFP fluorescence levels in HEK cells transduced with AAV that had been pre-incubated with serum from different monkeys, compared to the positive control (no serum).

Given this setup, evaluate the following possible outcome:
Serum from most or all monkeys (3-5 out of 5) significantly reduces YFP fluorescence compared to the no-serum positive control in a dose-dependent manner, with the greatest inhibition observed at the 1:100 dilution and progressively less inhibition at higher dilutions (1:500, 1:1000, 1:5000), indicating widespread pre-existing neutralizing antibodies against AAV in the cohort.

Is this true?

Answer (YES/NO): NO